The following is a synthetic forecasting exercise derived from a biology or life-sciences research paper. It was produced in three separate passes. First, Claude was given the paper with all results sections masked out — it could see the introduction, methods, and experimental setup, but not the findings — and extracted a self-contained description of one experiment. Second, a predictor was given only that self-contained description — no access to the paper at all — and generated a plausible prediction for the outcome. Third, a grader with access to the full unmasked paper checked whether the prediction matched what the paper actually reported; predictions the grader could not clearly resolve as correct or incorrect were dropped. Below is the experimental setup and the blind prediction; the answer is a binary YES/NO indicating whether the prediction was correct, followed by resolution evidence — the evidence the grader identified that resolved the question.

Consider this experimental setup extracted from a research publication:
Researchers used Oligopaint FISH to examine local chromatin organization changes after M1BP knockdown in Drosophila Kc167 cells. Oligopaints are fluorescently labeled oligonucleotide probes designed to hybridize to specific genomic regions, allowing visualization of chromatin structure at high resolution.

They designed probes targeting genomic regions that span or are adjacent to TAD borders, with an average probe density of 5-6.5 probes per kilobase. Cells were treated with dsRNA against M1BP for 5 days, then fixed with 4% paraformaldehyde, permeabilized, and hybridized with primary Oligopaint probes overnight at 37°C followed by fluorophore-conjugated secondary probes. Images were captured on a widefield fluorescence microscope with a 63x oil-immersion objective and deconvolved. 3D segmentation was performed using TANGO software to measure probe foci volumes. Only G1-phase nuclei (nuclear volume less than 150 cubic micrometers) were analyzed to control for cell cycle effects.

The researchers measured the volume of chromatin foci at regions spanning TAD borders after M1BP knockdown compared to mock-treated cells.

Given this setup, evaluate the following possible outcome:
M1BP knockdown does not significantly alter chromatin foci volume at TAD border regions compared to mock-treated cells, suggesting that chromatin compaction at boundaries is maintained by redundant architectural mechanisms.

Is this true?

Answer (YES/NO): NO